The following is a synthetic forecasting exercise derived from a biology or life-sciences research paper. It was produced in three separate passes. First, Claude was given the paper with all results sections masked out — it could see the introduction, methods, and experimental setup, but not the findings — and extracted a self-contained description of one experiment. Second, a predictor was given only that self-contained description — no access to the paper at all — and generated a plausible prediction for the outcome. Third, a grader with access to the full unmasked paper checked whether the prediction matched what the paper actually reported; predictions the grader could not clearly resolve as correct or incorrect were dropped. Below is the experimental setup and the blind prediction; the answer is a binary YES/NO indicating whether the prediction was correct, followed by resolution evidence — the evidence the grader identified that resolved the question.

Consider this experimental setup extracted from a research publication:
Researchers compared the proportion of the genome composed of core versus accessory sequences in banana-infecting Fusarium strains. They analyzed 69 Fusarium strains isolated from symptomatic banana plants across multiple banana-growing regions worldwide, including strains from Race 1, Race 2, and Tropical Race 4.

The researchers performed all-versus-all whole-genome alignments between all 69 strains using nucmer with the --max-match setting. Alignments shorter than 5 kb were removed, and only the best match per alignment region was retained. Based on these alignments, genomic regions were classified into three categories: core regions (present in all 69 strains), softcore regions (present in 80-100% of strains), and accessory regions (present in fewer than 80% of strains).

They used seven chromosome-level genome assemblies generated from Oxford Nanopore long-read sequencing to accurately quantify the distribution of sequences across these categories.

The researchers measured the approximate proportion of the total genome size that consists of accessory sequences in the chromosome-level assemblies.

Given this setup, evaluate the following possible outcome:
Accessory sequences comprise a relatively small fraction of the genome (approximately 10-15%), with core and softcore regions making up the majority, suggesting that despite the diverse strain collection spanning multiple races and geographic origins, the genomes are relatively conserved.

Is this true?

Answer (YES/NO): NO